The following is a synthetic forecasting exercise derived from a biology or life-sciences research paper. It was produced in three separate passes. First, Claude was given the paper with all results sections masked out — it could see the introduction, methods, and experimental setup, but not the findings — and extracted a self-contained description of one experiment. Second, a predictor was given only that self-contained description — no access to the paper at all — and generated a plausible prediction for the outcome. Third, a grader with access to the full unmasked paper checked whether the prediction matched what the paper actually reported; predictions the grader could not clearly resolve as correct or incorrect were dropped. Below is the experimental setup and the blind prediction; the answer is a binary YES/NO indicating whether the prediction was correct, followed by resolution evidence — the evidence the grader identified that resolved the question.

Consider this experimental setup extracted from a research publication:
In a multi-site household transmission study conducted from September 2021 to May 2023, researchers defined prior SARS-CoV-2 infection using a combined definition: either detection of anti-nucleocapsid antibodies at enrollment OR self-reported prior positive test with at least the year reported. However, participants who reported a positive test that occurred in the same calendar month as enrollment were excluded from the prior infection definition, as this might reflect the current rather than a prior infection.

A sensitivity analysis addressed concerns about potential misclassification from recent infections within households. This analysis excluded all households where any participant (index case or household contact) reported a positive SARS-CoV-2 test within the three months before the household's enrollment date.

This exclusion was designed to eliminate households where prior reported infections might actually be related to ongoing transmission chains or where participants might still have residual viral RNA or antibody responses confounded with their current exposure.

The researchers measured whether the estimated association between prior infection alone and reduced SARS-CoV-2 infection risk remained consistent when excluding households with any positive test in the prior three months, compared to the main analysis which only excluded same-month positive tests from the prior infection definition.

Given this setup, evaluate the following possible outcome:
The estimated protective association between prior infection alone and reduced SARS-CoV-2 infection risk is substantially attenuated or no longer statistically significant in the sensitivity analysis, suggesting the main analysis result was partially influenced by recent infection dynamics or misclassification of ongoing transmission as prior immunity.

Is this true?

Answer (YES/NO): NO